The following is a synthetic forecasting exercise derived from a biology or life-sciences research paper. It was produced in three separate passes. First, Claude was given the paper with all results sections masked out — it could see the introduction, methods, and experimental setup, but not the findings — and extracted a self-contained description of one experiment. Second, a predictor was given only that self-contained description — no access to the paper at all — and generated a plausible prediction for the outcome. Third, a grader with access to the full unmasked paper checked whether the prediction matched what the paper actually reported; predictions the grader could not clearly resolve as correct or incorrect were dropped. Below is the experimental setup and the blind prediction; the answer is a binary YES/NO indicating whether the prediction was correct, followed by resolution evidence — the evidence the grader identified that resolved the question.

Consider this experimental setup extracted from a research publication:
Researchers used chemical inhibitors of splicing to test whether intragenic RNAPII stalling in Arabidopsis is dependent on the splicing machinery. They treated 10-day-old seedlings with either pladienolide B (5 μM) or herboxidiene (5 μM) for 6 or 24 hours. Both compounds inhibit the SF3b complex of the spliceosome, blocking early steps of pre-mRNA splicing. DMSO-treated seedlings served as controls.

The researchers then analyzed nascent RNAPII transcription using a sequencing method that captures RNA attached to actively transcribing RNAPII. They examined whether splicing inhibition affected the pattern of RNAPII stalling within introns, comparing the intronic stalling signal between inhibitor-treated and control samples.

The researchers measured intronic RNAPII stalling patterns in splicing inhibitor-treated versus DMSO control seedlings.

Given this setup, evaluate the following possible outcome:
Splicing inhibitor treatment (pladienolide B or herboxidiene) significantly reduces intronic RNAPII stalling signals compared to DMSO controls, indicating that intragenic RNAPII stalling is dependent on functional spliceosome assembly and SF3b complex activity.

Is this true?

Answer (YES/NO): NO